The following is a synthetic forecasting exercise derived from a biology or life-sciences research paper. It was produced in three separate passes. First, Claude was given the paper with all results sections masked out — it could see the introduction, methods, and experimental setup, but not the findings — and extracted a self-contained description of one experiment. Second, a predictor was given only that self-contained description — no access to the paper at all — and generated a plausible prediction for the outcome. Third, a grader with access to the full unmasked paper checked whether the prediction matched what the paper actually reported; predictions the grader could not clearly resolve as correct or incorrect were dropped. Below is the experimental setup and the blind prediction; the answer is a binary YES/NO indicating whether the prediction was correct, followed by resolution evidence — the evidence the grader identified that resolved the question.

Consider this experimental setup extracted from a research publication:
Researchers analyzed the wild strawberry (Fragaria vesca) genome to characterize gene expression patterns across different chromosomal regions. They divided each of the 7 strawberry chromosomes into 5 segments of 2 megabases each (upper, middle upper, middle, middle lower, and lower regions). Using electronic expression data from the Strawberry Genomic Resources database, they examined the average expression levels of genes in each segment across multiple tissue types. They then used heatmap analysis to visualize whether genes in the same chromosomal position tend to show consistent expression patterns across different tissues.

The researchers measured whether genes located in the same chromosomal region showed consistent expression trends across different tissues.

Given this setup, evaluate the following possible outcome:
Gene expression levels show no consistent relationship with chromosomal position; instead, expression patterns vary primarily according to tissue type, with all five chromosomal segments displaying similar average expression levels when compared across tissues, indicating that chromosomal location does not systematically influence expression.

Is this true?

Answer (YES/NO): NO